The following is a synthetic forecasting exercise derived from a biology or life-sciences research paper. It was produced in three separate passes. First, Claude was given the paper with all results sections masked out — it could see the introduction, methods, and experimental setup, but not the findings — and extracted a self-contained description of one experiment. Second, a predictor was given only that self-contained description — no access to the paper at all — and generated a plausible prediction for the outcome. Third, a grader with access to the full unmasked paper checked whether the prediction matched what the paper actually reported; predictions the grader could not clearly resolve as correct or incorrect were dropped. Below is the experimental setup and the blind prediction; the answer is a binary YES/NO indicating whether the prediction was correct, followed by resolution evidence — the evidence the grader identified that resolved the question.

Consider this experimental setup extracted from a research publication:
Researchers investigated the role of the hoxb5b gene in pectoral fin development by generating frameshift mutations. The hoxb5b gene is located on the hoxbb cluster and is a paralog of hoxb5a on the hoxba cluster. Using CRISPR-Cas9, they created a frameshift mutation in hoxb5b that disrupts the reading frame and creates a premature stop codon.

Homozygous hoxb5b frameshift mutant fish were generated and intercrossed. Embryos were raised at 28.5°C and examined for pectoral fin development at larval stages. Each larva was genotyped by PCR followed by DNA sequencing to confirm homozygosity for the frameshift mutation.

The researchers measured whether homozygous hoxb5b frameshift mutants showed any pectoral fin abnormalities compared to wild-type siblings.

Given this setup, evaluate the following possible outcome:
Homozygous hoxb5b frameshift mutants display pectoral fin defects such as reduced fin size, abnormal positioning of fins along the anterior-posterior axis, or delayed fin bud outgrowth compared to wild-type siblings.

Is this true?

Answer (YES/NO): NO